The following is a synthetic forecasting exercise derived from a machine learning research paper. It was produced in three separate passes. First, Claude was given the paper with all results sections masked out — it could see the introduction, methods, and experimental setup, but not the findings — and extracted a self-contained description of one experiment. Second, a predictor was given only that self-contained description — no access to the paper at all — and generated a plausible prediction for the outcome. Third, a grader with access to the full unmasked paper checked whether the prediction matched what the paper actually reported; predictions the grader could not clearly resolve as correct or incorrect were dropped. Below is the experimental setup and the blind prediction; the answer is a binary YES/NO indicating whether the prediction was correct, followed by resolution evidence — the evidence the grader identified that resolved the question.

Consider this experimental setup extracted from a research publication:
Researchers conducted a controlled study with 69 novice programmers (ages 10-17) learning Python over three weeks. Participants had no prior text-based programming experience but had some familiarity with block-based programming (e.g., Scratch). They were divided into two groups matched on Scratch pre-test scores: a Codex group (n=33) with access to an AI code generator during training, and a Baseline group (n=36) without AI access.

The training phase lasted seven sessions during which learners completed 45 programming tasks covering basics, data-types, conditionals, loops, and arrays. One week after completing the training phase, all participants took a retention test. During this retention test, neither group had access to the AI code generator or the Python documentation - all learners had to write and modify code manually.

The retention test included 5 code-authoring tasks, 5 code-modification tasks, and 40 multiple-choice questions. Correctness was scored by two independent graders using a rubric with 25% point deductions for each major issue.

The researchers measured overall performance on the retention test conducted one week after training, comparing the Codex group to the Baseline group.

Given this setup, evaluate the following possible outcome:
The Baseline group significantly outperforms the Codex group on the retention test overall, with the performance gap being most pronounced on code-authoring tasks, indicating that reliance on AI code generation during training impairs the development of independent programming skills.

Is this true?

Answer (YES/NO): NO